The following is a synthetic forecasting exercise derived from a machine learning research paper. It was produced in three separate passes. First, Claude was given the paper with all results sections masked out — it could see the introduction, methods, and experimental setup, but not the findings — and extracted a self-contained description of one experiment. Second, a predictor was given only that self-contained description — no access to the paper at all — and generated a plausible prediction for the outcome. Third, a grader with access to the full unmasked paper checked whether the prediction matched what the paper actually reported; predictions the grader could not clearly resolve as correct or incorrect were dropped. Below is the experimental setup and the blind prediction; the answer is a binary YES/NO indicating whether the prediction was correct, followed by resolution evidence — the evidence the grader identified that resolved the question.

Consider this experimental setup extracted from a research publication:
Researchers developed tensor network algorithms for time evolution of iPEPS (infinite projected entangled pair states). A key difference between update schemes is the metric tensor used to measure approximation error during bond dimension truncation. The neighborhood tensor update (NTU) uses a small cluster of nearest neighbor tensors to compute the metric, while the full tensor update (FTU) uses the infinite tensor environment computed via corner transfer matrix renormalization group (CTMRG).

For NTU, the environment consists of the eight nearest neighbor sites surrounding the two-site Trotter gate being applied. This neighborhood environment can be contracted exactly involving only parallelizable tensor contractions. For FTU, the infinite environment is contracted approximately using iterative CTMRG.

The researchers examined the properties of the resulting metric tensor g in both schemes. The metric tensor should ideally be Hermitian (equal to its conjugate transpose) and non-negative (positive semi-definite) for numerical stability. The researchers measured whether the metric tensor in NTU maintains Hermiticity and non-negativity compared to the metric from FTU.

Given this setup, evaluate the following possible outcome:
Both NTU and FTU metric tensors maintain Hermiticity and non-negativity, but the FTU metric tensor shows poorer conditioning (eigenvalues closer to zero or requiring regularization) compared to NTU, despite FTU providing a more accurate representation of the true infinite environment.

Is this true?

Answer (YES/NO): NO